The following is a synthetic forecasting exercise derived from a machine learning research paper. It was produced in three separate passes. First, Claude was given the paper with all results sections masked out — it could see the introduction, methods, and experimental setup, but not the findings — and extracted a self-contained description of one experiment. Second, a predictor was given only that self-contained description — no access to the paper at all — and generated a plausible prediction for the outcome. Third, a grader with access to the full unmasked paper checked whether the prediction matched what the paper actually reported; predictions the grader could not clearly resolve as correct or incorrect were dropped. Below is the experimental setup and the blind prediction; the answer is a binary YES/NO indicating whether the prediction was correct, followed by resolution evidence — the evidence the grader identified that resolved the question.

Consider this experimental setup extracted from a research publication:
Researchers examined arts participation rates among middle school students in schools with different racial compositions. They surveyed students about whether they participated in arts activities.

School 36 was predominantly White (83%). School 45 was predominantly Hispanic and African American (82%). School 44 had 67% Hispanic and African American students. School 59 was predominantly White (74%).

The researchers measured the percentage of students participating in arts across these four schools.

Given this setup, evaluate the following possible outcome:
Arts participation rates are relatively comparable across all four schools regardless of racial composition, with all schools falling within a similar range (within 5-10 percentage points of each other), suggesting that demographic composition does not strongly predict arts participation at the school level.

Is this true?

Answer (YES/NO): YES